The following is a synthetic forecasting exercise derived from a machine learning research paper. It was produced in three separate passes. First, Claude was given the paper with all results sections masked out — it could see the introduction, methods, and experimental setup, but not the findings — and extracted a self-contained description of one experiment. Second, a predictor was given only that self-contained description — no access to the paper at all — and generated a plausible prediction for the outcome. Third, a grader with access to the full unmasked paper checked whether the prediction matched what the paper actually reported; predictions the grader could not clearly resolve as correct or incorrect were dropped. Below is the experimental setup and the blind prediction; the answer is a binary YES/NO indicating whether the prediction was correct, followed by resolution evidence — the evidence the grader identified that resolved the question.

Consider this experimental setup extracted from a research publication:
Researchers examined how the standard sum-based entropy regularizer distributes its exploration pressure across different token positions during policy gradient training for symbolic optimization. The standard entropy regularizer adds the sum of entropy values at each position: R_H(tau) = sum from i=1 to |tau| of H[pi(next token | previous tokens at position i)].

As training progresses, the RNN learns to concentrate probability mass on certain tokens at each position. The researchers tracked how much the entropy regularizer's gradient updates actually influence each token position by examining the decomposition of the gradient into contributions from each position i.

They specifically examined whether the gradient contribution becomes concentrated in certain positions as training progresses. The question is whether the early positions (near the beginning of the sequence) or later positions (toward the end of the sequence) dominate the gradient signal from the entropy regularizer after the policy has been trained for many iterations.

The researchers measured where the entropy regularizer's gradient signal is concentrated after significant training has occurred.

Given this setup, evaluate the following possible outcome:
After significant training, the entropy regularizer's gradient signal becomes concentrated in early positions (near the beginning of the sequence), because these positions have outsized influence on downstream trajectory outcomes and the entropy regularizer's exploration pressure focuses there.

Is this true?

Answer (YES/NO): NO